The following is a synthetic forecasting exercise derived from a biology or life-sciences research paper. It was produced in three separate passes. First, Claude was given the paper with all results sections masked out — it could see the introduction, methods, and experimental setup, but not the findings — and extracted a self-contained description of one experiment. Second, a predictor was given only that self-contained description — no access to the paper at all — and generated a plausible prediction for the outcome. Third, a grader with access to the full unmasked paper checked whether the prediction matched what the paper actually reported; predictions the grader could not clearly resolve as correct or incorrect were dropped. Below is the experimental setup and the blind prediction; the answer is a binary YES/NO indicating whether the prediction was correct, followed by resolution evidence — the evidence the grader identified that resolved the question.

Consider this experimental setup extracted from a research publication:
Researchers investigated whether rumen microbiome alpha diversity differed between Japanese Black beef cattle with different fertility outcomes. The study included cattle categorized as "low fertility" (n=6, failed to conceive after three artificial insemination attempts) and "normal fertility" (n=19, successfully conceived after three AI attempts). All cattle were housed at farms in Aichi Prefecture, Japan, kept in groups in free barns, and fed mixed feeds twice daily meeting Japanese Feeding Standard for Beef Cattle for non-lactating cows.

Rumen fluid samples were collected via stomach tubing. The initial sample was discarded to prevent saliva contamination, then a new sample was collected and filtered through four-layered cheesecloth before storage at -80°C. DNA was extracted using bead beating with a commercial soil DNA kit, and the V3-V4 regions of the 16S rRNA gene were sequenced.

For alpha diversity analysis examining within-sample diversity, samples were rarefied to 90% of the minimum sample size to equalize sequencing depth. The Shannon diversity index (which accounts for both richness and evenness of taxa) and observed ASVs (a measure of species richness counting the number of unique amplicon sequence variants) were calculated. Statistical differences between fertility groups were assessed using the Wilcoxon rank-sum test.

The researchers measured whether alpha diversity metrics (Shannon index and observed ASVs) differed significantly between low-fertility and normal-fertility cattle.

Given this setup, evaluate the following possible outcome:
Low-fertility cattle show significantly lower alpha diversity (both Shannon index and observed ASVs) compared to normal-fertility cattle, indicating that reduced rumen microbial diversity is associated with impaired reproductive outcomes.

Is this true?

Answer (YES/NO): NO